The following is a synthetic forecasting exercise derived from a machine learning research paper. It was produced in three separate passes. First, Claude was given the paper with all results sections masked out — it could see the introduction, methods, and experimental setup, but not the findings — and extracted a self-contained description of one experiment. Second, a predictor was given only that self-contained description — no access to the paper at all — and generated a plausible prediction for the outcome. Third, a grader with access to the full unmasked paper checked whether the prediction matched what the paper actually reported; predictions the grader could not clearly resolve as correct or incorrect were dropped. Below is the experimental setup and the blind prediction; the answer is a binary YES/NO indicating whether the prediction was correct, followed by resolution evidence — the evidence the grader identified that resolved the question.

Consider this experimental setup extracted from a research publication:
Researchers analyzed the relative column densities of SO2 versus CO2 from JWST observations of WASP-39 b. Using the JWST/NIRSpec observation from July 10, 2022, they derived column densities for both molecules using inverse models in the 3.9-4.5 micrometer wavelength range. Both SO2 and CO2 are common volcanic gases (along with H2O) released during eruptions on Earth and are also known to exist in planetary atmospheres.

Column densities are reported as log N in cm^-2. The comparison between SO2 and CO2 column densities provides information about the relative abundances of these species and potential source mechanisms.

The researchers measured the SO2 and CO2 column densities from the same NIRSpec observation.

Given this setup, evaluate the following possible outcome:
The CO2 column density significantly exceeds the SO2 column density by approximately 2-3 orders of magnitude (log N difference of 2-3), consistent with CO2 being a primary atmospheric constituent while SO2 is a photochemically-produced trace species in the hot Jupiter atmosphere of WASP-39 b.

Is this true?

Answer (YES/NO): NO